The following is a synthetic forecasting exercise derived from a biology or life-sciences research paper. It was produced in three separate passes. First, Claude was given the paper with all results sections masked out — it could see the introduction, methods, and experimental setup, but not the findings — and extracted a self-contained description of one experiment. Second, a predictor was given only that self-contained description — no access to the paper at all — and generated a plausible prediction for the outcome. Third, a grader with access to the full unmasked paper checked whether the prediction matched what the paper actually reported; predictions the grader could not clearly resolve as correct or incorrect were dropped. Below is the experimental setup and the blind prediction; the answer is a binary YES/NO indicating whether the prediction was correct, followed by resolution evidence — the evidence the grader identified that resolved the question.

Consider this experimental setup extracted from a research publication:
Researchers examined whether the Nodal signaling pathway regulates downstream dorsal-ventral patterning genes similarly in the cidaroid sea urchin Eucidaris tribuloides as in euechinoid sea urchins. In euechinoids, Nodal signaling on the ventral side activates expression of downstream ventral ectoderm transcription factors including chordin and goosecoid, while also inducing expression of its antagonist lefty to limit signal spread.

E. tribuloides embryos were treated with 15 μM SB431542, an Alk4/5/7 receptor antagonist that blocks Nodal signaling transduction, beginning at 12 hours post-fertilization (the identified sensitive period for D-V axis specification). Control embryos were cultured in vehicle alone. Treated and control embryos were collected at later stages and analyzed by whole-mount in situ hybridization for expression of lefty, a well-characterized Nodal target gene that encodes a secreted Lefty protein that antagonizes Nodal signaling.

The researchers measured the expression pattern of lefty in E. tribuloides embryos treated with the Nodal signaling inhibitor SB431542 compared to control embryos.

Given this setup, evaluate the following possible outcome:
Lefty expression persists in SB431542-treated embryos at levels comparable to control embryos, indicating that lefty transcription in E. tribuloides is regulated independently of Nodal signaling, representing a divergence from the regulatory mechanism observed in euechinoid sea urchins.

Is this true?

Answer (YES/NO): NO